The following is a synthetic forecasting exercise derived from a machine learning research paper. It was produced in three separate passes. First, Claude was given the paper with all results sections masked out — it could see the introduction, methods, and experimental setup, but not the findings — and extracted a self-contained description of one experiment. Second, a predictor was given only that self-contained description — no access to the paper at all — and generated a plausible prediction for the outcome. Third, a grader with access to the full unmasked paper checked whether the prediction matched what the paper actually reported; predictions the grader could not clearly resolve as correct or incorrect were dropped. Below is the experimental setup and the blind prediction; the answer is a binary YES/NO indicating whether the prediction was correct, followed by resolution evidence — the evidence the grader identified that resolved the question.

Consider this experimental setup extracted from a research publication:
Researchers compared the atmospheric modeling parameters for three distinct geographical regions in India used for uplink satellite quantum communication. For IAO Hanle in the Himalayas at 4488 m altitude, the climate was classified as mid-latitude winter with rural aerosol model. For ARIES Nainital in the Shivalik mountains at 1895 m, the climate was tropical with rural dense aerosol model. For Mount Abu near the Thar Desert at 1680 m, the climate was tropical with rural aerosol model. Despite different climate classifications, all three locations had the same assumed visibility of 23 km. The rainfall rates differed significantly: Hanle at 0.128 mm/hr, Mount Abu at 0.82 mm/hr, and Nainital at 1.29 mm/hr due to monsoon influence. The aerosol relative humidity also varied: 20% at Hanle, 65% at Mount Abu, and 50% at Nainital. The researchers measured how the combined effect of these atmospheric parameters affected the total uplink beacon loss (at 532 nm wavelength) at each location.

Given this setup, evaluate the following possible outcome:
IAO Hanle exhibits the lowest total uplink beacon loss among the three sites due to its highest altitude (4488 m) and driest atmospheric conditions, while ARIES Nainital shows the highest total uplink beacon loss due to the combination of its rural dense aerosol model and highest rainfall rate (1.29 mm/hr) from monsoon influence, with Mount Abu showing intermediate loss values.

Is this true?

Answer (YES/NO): NO